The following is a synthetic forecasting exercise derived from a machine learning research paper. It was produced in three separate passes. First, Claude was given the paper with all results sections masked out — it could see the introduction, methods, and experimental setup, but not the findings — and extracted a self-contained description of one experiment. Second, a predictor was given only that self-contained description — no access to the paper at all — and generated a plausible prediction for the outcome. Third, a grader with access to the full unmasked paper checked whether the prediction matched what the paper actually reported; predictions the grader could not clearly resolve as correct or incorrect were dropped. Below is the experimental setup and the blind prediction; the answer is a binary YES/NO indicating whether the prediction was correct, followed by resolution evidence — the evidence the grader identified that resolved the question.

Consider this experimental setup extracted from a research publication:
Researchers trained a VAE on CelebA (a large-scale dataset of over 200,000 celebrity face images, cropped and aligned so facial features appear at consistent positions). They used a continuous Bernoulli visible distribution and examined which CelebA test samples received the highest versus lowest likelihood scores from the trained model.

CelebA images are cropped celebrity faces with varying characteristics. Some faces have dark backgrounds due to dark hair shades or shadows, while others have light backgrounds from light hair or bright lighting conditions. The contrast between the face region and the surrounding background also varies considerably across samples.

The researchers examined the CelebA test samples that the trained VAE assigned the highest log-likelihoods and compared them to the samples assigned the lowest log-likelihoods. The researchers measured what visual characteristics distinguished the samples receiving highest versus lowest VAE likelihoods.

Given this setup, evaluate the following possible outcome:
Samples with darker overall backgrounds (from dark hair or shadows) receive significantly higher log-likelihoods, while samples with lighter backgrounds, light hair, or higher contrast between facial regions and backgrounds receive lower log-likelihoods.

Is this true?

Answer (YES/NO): NO